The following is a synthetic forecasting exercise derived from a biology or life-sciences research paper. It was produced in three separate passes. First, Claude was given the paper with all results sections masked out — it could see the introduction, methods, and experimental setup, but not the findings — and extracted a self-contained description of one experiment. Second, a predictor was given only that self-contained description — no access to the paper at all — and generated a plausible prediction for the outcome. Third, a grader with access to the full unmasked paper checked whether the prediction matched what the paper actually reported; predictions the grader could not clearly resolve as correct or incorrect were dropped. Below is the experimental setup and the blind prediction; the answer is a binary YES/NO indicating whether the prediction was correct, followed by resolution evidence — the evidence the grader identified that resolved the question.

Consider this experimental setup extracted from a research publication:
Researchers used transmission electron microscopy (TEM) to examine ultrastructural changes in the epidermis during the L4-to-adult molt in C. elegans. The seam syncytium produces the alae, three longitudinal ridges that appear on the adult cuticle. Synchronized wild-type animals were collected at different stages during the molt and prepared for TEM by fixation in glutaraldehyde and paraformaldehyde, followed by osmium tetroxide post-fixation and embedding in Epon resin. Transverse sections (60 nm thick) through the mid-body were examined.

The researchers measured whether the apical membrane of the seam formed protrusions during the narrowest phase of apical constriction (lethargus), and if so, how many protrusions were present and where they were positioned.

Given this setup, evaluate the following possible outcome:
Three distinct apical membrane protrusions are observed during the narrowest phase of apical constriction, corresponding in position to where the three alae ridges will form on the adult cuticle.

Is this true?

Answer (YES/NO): YES